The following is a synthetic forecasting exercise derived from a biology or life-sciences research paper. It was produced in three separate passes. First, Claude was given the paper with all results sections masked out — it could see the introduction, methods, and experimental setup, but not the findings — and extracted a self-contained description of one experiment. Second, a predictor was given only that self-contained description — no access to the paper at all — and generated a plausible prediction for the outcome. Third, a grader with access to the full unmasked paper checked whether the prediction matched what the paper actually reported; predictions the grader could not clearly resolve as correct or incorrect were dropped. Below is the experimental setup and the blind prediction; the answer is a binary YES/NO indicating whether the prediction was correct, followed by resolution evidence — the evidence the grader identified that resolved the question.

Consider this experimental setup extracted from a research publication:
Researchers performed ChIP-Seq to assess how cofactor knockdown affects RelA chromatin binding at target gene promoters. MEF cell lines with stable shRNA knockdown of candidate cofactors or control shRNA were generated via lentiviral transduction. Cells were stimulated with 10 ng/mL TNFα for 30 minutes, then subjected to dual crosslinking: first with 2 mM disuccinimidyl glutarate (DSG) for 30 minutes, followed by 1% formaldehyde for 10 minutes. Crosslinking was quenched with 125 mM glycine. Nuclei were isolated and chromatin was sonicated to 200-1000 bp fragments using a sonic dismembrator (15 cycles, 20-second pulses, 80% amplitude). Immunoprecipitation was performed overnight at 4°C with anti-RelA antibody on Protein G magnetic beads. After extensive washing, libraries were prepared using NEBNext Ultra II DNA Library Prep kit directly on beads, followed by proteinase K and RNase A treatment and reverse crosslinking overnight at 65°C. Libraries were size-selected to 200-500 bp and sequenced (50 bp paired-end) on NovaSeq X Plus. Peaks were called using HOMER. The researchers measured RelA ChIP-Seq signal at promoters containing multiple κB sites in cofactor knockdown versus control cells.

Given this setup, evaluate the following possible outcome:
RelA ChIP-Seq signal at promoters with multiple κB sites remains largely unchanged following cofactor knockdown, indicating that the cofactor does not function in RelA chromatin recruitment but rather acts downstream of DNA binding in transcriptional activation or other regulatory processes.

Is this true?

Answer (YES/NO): NO